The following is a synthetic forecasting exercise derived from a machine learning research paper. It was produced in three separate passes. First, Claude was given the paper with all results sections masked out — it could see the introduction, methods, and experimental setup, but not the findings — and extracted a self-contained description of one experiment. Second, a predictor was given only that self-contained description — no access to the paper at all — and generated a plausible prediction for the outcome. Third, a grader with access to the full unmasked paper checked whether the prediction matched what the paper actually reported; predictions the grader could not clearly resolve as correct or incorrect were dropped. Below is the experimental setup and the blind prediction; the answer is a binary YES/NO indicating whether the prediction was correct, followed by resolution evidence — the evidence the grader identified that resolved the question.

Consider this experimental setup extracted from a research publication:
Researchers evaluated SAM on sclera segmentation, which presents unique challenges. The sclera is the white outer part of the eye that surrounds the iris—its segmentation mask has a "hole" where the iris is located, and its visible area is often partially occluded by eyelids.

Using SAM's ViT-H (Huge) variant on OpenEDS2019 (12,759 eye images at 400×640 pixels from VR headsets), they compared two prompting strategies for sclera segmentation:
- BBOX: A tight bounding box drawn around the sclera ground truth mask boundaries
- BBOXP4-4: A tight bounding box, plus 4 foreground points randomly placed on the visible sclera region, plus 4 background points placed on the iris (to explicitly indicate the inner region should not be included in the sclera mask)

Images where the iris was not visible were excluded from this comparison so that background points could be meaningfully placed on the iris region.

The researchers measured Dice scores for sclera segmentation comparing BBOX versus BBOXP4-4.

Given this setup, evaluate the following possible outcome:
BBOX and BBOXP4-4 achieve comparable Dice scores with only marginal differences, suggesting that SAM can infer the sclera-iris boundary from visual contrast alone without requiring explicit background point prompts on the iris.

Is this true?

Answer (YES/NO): NO